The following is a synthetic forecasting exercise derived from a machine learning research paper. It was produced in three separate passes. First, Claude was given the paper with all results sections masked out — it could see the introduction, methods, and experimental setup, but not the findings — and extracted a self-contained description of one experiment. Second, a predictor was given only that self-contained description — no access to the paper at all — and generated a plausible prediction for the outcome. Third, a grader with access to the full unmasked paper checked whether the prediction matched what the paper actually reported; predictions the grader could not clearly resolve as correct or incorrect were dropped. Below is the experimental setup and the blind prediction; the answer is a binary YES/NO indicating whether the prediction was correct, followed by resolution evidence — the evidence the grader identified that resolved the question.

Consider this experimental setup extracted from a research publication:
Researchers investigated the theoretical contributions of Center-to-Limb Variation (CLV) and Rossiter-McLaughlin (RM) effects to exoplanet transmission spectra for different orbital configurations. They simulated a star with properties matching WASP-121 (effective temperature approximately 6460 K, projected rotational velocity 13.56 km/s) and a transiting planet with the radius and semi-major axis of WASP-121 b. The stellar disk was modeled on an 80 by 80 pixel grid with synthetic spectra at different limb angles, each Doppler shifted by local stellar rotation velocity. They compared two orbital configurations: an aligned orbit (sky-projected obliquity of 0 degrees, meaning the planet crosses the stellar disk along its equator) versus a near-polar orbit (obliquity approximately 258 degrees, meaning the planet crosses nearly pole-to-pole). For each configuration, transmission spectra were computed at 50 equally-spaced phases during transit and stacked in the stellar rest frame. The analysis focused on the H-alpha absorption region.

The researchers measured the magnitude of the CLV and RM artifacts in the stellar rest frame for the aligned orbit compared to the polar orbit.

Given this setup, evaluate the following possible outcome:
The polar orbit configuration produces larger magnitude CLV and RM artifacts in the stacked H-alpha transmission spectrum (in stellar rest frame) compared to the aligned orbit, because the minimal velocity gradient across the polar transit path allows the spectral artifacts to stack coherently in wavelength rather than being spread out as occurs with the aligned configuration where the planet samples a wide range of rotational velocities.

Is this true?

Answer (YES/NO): YES